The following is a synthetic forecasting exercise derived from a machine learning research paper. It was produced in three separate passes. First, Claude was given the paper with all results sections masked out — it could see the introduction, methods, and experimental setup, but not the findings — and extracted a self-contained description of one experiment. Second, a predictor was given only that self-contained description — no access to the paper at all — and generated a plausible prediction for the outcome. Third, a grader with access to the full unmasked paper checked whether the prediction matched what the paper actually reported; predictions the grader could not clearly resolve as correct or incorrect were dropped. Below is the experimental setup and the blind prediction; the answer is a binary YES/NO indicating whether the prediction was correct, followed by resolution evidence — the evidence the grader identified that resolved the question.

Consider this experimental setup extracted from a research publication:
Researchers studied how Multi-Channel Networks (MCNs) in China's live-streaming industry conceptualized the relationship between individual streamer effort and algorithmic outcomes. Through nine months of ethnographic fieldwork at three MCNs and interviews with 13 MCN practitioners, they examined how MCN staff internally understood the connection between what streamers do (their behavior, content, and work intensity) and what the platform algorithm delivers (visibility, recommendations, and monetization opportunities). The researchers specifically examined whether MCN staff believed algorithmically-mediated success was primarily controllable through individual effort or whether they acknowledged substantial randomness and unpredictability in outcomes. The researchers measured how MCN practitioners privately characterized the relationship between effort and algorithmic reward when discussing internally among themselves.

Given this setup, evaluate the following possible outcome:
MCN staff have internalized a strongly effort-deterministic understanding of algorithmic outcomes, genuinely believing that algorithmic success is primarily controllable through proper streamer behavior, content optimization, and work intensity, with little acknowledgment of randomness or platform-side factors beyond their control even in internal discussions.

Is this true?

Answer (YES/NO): NO